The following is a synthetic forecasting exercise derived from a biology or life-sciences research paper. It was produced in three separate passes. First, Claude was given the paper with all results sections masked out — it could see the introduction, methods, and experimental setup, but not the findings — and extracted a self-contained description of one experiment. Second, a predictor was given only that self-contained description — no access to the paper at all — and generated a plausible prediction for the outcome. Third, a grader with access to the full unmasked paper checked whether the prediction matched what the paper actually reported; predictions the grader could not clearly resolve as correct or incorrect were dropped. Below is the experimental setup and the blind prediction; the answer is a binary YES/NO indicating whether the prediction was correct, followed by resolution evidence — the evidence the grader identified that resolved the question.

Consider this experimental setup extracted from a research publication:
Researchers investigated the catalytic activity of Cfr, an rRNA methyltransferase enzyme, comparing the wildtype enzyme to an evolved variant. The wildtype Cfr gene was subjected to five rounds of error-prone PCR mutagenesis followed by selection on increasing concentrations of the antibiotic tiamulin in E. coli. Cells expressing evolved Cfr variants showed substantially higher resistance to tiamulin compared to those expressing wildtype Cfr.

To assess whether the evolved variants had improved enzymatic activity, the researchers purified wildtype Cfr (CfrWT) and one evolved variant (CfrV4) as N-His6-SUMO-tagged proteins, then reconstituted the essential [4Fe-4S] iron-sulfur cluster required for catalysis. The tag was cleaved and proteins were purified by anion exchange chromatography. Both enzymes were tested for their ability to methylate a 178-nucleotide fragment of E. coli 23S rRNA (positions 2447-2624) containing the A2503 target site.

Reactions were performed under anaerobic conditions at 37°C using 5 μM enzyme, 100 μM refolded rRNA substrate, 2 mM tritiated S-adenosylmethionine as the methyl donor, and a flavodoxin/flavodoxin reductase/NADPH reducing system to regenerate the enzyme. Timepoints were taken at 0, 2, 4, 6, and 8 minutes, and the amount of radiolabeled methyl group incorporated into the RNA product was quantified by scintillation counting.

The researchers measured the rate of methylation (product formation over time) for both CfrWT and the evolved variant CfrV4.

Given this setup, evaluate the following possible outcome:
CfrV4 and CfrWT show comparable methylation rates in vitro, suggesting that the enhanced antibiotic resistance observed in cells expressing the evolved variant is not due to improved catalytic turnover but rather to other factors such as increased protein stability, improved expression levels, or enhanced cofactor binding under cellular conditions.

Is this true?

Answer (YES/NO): YES